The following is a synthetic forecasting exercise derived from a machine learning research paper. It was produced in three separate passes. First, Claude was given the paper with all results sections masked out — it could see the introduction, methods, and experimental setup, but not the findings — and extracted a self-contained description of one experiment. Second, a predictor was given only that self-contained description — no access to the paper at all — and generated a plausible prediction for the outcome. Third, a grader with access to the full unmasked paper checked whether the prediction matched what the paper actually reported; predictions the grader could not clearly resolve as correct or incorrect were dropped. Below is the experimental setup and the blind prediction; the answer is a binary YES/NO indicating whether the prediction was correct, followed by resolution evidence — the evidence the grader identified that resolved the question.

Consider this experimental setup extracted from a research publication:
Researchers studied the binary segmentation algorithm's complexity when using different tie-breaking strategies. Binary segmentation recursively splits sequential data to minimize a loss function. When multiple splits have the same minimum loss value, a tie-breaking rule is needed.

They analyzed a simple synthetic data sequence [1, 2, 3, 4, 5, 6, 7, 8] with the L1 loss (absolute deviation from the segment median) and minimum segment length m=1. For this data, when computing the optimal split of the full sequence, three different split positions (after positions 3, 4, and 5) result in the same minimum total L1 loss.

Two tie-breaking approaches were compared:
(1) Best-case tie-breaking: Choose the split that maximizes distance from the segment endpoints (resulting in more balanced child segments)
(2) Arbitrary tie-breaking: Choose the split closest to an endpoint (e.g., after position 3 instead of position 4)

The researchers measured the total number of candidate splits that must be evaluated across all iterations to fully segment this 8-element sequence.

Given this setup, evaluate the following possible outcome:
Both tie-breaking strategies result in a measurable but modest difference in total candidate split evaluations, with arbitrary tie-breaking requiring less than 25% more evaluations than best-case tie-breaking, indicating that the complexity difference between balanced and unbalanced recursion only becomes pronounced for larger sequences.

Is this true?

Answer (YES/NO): YES